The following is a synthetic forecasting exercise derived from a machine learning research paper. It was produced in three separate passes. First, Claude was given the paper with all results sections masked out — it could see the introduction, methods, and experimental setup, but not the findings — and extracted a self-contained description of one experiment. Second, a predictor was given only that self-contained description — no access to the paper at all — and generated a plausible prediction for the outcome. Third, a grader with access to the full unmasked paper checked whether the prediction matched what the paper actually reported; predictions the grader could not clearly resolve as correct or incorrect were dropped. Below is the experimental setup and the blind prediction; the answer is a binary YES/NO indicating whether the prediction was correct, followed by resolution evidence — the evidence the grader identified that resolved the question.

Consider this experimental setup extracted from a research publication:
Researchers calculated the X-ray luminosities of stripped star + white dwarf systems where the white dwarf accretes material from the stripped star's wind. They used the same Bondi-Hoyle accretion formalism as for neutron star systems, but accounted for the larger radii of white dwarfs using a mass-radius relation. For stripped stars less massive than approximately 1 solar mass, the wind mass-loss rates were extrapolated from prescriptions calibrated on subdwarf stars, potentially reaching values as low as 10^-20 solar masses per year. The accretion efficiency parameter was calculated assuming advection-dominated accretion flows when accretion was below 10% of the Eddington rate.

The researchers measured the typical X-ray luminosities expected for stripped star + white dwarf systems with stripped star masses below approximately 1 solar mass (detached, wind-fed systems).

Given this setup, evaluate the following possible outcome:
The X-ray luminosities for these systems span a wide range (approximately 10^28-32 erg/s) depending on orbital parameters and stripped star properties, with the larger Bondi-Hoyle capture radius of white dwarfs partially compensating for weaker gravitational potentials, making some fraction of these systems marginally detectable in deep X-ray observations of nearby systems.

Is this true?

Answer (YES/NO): NO